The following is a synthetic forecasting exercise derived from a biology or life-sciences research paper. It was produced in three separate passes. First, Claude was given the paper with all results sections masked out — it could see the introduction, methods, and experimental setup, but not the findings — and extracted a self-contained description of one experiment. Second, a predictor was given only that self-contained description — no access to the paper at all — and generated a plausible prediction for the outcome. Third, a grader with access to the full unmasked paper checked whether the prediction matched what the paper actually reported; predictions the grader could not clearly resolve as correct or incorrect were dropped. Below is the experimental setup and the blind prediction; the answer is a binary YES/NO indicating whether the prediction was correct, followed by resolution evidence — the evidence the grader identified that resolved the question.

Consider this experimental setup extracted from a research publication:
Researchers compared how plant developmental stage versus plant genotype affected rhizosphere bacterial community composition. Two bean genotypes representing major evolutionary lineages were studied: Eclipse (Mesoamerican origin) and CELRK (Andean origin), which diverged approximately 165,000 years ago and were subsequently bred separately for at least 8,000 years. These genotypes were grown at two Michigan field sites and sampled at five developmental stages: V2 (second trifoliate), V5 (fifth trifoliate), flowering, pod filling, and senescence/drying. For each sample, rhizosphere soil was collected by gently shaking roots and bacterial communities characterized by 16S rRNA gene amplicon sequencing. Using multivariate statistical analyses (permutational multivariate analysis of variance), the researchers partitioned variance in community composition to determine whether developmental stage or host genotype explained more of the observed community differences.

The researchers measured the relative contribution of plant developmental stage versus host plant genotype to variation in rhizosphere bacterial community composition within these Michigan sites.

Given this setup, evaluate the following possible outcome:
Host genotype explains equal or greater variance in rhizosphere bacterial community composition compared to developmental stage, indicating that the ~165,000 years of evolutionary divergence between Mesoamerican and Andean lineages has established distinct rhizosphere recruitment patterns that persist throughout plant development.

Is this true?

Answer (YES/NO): NO